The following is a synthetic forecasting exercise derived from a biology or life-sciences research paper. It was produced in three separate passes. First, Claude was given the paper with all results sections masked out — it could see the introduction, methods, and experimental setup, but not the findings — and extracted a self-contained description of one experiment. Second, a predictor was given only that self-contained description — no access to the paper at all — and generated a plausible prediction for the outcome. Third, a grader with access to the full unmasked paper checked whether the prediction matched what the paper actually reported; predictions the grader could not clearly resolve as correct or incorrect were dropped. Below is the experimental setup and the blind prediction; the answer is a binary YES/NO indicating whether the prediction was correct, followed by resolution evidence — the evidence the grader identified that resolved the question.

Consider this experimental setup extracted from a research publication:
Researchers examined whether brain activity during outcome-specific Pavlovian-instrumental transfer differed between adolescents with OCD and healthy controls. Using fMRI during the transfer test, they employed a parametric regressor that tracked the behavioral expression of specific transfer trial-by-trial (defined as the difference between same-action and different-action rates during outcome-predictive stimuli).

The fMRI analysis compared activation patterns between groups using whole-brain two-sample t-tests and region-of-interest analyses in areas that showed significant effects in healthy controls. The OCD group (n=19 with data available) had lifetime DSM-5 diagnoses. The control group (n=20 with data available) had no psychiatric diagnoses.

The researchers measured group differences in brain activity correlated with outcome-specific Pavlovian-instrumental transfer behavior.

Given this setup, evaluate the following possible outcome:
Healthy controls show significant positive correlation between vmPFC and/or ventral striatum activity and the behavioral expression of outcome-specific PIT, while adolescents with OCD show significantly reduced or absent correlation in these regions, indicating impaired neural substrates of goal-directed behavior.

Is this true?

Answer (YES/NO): NO